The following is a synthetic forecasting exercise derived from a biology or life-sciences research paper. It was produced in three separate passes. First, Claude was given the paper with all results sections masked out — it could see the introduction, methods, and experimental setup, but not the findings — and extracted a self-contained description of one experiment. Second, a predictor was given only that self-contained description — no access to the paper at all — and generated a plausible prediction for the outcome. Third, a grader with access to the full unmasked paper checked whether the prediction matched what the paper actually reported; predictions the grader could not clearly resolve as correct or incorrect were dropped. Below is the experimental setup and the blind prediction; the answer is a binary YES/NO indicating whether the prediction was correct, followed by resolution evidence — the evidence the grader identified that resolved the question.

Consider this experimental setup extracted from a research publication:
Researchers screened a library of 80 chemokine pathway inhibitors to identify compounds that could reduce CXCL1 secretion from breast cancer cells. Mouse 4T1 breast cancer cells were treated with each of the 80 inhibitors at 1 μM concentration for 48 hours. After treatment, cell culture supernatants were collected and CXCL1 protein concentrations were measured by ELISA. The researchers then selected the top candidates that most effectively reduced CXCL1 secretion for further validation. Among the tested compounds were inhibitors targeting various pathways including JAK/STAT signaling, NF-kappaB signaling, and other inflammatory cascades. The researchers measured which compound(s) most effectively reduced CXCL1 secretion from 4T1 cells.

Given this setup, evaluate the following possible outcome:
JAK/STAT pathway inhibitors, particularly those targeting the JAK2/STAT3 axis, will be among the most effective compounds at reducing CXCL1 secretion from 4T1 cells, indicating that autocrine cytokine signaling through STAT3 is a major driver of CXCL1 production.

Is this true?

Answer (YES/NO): NO